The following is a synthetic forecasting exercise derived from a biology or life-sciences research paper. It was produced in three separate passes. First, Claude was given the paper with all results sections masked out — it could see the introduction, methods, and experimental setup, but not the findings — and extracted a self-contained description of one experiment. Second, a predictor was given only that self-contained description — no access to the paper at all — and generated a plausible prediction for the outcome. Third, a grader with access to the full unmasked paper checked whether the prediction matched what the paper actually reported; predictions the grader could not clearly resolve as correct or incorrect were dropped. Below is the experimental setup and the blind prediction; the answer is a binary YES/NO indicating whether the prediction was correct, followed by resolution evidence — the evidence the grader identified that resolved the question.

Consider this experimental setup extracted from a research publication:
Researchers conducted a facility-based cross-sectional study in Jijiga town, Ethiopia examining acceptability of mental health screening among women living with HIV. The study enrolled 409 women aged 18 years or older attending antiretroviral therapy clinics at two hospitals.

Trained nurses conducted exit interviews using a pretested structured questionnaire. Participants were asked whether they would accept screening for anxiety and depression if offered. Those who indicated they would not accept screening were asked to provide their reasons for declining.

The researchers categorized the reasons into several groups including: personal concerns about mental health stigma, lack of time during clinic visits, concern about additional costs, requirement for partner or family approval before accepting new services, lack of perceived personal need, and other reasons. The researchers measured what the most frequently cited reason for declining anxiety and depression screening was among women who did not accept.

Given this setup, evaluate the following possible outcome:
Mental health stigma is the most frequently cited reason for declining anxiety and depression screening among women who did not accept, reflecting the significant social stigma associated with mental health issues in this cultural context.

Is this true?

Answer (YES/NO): NO